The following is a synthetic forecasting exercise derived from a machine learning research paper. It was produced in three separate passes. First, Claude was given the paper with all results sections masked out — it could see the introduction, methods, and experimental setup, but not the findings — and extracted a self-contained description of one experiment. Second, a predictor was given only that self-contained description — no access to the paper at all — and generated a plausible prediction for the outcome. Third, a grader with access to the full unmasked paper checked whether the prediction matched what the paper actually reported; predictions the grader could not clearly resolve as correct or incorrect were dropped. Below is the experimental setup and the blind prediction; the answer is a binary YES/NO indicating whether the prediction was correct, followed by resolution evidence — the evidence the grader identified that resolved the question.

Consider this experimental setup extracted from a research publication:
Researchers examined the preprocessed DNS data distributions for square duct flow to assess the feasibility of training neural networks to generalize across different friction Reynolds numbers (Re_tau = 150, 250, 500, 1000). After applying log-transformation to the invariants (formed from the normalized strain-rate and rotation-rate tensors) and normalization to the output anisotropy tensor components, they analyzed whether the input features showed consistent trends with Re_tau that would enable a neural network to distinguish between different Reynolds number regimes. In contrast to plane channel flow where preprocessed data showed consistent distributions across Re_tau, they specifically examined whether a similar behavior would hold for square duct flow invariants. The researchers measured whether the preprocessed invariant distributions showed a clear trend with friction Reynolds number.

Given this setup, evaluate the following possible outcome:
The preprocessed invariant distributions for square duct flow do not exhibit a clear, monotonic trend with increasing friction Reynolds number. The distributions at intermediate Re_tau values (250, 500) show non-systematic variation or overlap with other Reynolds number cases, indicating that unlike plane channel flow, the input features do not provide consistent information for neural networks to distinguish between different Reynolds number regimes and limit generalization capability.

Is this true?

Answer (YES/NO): YES